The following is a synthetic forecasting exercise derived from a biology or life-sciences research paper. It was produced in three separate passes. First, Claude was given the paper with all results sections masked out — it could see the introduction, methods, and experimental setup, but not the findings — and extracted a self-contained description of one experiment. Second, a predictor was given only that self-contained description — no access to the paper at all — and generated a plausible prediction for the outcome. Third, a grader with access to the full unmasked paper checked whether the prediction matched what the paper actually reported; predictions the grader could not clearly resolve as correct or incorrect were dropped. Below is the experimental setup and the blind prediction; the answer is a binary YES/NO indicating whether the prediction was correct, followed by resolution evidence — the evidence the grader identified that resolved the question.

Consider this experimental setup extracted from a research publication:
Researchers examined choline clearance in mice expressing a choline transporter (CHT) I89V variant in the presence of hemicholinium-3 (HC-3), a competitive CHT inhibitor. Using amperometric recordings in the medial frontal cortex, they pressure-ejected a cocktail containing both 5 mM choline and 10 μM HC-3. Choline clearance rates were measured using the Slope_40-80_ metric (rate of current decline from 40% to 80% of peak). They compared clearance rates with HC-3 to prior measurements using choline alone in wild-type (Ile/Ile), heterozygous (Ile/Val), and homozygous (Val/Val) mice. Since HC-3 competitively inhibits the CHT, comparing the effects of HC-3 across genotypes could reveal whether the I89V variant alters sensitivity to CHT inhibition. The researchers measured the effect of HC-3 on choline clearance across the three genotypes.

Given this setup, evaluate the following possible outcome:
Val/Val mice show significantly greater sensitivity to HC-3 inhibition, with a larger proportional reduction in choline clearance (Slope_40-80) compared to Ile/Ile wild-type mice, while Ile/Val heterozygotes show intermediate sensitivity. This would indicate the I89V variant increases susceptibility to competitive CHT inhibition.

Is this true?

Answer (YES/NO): NO